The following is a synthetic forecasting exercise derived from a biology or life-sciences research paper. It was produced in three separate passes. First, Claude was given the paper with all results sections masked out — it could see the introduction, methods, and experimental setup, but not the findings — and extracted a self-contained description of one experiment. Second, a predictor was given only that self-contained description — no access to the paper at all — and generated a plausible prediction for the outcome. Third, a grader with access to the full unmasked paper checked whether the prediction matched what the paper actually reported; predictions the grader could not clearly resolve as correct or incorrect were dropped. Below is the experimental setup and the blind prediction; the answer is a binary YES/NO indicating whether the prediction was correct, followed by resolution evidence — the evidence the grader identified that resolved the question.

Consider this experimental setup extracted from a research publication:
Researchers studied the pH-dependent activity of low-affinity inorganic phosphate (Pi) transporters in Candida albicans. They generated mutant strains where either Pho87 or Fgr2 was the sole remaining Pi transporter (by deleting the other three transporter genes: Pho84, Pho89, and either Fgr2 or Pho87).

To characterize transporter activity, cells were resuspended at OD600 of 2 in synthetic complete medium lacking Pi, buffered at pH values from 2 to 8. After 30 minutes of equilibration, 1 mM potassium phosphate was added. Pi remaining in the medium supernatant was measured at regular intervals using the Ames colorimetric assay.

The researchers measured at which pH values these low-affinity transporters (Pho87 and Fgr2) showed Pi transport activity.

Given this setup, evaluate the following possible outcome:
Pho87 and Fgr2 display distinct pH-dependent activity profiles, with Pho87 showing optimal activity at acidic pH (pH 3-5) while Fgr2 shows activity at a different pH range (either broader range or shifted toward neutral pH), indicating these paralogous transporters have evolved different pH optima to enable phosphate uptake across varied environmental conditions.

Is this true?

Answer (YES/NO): NO